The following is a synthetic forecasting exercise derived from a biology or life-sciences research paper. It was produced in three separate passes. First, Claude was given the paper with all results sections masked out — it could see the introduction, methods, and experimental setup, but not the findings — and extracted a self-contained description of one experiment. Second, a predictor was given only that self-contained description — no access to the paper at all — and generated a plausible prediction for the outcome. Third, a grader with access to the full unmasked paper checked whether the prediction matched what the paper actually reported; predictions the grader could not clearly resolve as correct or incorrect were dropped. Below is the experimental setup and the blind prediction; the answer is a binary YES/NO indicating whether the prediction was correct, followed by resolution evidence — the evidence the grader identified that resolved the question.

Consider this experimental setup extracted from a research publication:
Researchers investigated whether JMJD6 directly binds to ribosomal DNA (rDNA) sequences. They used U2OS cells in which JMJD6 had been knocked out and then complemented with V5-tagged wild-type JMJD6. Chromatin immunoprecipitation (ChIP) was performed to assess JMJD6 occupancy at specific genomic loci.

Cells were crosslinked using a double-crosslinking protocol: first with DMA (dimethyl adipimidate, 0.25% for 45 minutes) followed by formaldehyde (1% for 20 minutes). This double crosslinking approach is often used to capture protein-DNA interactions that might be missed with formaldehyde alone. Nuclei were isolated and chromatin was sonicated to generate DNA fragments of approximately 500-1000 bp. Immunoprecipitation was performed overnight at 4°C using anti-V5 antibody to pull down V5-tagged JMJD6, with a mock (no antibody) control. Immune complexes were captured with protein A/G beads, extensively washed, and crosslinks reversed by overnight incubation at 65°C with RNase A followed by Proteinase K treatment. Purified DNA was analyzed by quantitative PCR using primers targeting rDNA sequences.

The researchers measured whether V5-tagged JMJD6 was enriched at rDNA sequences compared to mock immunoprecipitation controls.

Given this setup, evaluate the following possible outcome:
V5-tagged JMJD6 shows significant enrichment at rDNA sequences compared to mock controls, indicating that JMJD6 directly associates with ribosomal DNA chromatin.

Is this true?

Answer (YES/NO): YES